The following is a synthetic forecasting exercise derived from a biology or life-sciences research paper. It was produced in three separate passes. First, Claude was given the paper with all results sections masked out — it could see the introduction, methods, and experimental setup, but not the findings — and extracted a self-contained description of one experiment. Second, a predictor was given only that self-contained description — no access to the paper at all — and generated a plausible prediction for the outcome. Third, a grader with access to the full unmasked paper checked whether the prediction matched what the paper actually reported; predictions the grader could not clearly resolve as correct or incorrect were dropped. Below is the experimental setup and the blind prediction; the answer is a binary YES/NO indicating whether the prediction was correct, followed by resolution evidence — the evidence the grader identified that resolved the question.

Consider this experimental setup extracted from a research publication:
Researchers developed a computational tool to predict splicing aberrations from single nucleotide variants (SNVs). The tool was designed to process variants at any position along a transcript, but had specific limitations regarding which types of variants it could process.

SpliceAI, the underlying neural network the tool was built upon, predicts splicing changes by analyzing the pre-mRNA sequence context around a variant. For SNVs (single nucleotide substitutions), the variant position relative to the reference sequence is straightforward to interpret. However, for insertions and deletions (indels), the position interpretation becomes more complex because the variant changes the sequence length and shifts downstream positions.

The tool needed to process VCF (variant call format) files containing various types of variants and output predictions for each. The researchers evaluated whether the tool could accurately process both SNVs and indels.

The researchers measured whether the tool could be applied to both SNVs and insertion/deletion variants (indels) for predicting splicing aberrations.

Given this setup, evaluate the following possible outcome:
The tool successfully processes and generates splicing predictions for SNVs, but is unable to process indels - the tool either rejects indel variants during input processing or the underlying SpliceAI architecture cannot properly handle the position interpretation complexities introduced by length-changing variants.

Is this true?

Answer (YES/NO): YES